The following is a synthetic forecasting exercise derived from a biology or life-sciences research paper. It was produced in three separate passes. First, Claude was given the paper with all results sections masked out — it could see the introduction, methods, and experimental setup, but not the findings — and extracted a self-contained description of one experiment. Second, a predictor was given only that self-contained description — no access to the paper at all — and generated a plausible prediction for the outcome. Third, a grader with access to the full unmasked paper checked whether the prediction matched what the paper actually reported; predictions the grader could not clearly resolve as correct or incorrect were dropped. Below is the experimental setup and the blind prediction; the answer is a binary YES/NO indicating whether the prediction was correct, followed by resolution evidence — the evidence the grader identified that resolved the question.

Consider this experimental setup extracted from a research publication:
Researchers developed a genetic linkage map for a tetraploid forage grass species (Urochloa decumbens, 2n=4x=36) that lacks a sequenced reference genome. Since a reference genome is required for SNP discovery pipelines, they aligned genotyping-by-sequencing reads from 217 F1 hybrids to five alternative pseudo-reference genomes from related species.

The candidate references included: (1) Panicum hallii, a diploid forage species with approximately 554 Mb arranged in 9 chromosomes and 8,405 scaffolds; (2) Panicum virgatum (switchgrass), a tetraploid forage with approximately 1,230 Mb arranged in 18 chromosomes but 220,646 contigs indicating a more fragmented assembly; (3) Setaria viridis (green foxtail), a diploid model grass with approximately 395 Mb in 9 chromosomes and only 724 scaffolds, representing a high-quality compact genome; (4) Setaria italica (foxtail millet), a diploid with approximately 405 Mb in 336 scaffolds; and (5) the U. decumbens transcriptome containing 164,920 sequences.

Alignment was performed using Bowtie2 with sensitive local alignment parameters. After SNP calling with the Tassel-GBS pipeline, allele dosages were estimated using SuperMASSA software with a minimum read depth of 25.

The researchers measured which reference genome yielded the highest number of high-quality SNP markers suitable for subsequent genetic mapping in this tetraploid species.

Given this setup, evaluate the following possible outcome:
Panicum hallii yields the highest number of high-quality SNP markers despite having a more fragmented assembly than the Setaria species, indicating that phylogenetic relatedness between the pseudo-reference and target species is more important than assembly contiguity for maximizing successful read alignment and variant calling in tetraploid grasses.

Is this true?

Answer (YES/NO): NO